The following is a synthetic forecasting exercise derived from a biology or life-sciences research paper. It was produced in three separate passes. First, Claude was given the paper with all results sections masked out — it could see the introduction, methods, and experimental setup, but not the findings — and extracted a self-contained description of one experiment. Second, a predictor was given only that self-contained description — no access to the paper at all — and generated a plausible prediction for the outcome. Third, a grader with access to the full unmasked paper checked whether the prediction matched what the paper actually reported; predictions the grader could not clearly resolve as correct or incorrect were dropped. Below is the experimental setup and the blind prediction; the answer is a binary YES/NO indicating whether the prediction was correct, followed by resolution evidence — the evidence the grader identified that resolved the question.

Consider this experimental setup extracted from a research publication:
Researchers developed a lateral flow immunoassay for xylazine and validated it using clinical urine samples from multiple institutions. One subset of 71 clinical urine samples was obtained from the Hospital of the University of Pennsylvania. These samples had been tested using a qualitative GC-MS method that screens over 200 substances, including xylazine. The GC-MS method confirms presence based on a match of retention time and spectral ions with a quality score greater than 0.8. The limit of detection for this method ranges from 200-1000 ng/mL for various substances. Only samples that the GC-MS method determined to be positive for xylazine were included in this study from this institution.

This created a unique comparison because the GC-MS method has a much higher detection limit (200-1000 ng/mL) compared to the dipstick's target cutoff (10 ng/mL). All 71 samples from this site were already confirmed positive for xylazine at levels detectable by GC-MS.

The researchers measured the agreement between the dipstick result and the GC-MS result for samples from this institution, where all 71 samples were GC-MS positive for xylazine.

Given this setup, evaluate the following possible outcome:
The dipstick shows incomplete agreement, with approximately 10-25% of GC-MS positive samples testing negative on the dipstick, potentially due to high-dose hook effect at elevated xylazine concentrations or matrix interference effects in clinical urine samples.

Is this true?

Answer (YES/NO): NO